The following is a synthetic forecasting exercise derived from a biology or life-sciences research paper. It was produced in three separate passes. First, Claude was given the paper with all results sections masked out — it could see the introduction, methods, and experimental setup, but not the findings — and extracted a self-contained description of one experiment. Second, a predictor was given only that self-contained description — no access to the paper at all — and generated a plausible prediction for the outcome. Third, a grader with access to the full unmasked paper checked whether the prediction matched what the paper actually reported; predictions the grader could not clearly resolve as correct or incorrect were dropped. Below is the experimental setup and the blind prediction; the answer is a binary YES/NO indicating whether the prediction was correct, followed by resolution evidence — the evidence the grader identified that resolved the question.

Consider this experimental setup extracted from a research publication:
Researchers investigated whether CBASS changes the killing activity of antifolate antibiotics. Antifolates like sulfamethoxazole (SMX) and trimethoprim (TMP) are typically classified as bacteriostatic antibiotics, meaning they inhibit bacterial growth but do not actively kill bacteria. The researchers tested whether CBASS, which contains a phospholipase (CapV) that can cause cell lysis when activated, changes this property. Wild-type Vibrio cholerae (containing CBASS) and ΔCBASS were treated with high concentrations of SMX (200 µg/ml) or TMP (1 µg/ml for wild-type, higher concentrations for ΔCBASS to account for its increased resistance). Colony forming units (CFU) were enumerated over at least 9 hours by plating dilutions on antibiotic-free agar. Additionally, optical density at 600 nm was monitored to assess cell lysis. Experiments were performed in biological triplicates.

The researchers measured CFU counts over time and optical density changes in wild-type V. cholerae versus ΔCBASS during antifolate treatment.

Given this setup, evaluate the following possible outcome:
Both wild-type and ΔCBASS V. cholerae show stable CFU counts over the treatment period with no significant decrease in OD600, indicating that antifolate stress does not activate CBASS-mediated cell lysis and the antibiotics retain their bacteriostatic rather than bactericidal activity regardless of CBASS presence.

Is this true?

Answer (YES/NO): NO